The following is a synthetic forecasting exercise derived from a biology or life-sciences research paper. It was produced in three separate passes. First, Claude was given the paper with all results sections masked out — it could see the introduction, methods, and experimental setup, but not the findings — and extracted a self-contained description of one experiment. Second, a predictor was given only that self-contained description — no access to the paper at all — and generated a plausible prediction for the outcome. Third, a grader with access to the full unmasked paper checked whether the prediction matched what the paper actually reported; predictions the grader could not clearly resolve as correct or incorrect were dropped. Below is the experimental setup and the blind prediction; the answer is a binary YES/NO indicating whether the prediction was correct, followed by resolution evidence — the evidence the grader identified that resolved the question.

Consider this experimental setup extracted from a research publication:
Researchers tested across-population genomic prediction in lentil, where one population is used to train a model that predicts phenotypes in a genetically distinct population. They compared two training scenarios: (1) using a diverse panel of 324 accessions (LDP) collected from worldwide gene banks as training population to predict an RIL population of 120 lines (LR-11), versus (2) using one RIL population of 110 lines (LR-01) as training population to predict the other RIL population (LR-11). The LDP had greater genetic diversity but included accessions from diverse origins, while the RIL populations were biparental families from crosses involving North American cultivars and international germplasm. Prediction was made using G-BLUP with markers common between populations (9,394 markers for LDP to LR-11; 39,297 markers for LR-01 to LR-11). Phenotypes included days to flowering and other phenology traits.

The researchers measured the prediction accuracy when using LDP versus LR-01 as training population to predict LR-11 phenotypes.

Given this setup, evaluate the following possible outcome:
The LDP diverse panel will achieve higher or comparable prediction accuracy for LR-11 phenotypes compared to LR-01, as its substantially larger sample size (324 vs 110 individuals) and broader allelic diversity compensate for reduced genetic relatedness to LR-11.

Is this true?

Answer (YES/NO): YES